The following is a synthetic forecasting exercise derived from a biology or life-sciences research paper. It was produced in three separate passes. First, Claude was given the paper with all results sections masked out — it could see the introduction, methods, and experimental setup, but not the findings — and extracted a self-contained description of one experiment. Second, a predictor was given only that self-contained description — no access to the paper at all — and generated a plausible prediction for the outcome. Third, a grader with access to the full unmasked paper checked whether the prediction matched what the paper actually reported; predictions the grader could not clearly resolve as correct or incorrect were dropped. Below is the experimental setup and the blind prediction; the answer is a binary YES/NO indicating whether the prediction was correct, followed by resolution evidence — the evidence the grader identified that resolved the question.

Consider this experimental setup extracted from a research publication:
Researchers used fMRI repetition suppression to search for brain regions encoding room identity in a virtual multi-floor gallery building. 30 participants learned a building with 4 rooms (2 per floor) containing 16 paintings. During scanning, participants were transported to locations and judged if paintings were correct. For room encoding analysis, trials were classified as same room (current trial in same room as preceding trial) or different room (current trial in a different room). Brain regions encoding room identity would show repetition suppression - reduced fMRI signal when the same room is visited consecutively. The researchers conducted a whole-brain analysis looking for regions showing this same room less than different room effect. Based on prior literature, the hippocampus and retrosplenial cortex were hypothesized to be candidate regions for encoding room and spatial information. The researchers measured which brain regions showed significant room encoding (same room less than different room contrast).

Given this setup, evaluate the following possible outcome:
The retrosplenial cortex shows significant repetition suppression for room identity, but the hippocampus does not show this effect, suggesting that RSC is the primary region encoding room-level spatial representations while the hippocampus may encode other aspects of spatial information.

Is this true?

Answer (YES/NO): NO